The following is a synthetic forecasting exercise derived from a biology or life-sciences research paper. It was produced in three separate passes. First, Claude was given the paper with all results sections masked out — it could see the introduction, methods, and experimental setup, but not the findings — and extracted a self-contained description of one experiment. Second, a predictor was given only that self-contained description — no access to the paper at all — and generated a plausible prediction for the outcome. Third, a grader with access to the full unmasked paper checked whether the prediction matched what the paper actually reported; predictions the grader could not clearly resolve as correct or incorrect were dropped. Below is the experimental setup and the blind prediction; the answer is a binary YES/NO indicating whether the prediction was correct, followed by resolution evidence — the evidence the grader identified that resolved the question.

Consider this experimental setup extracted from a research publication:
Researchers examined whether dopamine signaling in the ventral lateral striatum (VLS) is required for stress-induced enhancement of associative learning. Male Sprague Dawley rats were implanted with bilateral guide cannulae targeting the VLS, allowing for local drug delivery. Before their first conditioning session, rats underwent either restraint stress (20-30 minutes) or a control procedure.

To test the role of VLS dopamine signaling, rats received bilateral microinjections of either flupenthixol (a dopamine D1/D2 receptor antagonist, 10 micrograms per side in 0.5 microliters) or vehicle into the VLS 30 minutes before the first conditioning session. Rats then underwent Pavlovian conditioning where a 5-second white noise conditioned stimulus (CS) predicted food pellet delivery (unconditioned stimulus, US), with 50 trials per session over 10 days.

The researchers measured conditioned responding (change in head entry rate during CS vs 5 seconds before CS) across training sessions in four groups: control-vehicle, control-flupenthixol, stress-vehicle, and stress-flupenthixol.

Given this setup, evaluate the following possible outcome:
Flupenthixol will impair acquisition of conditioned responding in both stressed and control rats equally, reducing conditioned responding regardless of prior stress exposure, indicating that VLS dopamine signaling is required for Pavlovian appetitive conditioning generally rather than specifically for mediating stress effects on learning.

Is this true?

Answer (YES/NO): NO